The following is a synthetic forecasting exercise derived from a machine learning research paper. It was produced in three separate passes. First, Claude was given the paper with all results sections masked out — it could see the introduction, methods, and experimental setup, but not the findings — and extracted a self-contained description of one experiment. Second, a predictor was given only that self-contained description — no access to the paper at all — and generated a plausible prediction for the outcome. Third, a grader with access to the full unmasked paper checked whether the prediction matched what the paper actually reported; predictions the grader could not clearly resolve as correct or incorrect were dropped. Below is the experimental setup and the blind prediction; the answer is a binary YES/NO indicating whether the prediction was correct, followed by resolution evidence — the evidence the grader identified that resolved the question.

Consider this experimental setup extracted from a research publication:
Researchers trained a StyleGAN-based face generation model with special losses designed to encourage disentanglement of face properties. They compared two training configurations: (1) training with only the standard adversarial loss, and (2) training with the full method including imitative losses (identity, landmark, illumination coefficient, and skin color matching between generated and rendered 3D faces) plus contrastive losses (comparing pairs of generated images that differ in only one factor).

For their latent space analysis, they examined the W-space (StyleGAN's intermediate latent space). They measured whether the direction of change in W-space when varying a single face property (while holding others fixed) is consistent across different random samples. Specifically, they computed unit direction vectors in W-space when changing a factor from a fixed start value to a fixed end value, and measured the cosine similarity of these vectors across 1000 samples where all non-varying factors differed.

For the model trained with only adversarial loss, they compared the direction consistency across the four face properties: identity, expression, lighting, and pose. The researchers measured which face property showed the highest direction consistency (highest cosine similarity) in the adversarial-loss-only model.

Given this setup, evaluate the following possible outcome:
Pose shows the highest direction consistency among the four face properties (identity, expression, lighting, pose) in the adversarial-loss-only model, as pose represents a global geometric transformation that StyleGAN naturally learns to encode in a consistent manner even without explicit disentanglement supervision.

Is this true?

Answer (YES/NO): NO